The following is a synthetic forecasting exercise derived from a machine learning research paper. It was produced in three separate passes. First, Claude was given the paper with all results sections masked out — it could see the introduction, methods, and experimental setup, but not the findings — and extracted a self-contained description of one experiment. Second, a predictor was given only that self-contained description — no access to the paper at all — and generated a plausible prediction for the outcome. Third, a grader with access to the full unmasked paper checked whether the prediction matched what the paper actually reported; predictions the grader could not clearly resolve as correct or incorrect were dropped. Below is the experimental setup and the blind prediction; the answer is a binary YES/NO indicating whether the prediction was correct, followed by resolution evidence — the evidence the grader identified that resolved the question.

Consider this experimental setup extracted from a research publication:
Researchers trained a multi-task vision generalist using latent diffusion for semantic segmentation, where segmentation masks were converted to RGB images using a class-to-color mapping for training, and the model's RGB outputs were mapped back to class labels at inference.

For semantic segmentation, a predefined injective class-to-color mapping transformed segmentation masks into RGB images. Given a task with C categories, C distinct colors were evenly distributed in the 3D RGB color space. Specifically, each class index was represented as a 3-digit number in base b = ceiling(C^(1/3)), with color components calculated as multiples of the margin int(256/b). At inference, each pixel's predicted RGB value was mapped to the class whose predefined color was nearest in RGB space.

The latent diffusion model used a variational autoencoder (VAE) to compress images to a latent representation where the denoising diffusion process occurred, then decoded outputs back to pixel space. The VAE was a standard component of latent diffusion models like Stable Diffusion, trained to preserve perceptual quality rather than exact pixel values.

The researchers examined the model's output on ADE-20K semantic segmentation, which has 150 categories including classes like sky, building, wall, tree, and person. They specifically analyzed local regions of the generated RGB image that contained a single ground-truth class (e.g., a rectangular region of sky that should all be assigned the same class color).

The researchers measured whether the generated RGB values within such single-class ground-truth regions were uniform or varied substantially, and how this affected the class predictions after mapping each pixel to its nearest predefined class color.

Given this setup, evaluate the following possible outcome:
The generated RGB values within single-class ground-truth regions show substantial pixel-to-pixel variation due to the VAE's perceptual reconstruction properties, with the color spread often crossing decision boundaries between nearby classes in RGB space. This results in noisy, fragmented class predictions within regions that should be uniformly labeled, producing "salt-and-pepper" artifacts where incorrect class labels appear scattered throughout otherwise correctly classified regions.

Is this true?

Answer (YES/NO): YES